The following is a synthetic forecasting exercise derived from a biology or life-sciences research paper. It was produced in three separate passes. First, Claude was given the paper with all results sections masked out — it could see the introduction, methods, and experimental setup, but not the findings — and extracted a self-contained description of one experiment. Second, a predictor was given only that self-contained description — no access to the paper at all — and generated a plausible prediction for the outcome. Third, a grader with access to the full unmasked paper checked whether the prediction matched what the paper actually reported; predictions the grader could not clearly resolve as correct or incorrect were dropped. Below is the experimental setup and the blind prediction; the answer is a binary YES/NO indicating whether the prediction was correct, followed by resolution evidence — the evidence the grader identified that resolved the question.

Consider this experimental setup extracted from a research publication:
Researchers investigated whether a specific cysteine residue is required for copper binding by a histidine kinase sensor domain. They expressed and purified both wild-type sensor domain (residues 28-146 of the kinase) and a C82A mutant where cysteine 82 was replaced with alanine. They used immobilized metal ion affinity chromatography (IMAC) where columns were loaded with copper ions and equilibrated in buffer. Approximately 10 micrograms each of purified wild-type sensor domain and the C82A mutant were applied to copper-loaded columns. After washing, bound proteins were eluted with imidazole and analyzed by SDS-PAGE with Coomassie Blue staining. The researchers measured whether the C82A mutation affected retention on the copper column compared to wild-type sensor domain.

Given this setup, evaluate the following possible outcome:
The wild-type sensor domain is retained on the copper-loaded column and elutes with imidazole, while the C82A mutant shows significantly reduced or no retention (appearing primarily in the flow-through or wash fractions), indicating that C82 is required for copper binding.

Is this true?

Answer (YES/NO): YES